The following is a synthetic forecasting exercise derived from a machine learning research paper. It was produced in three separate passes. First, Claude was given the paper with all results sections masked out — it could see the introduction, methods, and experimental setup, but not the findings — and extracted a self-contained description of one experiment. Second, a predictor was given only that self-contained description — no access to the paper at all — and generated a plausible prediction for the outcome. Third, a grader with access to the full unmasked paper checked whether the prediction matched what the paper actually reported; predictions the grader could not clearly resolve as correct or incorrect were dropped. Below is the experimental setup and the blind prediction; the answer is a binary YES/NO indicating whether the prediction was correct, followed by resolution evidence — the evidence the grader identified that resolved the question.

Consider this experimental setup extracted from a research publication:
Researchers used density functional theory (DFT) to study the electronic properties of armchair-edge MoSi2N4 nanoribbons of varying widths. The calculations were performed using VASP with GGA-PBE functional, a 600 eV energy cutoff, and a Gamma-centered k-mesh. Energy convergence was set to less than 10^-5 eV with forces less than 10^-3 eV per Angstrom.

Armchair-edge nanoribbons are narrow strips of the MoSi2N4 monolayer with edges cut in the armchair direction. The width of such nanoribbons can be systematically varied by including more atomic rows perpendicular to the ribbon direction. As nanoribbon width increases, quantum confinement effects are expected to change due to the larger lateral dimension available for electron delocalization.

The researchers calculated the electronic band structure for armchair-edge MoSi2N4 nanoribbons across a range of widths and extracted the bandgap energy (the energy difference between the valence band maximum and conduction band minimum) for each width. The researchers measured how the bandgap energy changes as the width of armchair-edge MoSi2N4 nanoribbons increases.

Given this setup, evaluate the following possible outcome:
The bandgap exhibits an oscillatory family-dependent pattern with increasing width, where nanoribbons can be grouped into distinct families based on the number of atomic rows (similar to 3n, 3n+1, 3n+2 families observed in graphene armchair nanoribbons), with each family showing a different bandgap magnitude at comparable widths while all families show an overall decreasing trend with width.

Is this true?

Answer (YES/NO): NO